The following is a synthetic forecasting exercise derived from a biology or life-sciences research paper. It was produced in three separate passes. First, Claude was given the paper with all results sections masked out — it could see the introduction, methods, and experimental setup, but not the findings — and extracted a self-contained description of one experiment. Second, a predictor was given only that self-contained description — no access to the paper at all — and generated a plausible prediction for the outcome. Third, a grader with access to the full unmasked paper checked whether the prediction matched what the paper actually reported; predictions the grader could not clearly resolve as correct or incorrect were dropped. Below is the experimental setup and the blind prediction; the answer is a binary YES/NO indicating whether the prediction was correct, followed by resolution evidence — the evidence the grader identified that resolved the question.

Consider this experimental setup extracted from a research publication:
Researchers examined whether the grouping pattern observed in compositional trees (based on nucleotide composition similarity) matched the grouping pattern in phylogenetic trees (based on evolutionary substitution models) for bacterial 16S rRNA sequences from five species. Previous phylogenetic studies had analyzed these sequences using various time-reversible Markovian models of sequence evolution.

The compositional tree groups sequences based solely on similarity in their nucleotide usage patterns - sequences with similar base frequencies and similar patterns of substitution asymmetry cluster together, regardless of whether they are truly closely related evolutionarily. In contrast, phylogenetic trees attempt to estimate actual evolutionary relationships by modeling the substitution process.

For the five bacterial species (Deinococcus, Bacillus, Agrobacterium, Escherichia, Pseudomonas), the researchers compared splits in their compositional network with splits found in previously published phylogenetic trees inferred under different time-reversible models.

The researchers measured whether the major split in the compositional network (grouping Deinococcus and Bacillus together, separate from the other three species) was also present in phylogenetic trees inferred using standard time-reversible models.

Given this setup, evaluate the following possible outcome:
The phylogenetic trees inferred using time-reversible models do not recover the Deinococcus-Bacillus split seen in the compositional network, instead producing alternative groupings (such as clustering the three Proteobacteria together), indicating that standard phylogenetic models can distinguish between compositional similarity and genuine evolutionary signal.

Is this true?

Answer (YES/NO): NO